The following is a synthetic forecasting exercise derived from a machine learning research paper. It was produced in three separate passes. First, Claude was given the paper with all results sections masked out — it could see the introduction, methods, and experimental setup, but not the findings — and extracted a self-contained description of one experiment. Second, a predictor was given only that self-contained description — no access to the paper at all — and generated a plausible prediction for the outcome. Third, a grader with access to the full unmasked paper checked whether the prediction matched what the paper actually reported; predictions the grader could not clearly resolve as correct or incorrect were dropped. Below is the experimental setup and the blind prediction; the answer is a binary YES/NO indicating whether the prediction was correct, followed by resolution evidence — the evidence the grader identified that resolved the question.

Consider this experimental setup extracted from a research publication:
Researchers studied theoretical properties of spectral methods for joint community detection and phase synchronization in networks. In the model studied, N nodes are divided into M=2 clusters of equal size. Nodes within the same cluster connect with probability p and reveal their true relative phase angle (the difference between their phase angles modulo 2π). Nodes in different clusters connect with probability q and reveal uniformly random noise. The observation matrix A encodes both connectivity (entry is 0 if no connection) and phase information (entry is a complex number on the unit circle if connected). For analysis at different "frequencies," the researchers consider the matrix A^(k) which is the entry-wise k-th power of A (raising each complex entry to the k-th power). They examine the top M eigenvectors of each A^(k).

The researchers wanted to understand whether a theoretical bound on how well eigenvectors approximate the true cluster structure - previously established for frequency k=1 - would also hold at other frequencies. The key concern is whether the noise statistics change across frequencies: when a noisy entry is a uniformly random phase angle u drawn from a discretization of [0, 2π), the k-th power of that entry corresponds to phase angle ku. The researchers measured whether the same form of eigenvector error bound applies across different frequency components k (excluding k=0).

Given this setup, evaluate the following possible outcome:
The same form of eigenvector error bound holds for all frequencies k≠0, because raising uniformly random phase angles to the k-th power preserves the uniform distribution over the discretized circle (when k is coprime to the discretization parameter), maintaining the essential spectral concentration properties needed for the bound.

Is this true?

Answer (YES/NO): NO